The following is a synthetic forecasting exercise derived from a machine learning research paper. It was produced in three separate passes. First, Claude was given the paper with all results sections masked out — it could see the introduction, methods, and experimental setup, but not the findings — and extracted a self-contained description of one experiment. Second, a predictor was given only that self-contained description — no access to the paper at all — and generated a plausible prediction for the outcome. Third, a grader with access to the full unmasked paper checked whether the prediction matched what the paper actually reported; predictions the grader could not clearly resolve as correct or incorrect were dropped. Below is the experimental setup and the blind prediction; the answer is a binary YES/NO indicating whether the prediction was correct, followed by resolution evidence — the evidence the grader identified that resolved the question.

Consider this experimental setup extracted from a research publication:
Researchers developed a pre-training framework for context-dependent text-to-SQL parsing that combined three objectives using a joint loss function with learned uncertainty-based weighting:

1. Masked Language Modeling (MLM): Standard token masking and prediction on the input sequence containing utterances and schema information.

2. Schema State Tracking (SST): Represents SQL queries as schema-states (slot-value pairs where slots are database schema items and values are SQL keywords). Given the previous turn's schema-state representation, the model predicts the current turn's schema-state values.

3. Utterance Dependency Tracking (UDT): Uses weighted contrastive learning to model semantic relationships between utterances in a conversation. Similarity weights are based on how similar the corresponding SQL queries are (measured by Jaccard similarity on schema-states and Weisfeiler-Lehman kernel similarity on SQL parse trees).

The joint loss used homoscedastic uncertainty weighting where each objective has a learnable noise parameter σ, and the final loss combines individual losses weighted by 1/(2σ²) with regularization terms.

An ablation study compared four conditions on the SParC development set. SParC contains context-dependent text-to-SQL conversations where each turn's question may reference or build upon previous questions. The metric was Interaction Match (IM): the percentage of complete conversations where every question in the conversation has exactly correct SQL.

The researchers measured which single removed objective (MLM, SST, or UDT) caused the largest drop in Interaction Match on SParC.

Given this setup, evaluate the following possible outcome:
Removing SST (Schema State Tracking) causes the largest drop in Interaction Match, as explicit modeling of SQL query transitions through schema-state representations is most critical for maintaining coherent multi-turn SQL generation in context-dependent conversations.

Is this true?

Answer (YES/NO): YES